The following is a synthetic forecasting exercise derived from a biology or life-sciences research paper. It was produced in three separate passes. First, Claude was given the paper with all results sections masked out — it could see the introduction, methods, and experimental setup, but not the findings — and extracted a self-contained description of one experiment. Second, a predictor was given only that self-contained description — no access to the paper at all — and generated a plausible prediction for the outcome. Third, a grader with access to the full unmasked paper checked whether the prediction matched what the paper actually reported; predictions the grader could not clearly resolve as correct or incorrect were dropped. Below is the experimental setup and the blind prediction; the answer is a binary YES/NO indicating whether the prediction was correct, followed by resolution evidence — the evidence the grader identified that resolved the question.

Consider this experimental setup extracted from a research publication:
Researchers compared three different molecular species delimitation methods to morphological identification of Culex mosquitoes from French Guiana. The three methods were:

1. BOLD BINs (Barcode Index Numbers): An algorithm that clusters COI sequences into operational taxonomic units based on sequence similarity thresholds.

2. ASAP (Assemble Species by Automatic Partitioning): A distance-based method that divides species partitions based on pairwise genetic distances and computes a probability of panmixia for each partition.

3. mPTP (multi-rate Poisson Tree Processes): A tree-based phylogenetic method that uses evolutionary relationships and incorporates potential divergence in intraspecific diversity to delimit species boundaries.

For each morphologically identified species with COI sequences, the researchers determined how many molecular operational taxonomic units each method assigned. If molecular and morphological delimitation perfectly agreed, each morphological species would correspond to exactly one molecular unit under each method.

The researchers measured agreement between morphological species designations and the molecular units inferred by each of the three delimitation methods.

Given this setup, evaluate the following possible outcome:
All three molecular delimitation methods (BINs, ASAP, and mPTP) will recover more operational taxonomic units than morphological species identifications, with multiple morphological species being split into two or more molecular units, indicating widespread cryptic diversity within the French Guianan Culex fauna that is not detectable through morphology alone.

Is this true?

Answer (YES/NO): NO